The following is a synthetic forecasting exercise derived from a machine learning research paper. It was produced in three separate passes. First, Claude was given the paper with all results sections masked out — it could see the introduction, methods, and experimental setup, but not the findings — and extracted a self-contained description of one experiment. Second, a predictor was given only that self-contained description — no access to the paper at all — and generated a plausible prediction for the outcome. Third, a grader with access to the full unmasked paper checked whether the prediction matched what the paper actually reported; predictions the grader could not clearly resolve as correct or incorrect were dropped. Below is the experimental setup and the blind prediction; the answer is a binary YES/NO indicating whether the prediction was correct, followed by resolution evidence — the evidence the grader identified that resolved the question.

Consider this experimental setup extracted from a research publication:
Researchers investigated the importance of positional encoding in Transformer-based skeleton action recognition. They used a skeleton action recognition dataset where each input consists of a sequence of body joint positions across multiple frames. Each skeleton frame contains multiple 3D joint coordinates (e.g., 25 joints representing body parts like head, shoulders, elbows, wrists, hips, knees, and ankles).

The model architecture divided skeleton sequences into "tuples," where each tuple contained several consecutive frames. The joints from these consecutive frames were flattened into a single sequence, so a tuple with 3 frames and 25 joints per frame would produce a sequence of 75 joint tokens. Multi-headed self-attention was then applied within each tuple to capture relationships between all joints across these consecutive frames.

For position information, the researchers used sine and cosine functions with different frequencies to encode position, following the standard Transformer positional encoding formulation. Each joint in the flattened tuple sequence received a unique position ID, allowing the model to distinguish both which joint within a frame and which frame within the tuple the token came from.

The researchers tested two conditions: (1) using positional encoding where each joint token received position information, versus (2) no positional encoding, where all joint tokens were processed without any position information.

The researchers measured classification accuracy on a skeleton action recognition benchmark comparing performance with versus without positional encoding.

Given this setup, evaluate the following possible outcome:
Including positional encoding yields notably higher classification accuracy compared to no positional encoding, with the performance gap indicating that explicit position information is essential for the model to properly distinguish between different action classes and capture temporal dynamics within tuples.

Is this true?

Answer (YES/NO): YES